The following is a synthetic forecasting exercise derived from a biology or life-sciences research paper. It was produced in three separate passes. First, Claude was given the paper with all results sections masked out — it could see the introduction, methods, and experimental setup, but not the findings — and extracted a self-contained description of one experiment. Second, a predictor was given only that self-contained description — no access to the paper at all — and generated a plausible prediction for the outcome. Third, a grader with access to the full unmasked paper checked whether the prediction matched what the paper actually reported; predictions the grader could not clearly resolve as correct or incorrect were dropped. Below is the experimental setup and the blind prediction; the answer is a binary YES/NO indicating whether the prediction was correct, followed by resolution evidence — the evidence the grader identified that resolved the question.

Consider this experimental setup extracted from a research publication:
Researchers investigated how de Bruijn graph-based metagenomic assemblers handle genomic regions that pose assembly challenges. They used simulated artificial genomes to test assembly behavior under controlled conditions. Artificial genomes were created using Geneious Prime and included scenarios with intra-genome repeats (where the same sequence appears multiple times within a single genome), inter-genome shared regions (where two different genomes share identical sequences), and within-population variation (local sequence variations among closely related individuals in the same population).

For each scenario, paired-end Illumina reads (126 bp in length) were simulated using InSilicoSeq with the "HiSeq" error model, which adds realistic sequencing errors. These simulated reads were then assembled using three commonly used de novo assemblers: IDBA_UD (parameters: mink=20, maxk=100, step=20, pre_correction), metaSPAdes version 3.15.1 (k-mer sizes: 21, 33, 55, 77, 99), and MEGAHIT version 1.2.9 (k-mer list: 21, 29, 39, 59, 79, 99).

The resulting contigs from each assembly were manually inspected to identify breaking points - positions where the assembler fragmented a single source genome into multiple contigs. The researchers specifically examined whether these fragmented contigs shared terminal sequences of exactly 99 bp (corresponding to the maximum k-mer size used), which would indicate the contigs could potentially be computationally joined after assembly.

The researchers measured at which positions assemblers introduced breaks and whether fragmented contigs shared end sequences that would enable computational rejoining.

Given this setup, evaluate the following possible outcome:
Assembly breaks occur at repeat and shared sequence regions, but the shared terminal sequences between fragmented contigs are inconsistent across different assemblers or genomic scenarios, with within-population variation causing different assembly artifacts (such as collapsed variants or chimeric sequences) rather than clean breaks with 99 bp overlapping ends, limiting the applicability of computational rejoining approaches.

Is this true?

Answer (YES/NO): NO